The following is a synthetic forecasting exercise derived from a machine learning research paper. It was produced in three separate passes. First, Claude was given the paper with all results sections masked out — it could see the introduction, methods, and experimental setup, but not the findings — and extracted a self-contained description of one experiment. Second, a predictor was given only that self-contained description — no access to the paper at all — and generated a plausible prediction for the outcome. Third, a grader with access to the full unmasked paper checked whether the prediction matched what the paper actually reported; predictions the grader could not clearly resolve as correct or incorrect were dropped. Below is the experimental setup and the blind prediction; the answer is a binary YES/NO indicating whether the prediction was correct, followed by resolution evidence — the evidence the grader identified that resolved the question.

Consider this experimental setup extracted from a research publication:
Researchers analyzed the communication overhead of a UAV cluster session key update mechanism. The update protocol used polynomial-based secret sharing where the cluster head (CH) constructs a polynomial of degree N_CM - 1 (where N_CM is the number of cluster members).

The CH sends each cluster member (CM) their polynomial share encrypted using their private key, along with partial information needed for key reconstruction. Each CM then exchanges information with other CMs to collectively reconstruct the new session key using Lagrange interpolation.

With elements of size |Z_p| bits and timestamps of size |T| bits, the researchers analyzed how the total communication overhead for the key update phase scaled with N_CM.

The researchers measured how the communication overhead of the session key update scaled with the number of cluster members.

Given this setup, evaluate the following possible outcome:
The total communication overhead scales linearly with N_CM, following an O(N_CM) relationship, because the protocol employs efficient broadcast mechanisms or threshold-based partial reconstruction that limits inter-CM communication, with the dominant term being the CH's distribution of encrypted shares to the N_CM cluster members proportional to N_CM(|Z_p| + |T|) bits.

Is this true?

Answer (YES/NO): NO